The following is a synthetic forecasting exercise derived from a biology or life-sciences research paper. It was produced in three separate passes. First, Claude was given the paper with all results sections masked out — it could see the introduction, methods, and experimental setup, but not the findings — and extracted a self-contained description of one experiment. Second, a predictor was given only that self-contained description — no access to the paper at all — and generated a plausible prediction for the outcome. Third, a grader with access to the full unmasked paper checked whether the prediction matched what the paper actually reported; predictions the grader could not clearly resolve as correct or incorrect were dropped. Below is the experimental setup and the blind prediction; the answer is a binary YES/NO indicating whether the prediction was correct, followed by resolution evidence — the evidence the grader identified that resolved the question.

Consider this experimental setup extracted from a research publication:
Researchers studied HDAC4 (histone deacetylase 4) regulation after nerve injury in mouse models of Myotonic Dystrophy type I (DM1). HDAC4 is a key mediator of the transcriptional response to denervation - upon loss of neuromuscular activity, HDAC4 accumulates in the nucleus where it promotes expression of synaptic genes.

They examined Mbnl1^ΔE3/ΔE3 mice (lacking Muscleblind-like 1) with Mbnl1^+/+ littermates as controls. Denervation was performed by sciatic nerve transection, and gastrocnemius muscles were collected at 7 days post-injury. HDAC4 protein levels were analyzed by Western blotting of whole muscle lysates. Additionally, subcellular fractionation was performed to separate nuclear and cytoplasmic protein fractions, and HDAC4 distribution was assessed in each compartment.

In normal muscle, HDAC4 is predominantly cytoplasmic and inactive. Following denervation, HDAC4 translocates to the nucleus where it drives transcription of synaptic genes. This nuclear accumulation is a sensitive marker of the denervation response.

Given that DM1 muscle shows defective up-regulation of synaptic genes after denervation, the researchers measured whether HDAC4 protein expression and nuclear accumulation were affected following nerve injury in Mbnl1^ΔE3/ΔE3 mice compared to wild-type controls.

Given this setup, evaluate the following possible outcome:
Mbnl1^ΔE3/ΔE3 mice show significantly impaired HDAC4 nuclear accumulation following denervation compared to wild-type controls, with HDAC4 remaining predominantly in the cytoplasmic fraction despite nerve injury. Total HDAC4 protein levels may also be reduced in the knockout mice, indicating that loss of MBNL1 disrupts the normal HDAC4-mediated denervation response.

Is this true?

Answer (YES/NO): NO